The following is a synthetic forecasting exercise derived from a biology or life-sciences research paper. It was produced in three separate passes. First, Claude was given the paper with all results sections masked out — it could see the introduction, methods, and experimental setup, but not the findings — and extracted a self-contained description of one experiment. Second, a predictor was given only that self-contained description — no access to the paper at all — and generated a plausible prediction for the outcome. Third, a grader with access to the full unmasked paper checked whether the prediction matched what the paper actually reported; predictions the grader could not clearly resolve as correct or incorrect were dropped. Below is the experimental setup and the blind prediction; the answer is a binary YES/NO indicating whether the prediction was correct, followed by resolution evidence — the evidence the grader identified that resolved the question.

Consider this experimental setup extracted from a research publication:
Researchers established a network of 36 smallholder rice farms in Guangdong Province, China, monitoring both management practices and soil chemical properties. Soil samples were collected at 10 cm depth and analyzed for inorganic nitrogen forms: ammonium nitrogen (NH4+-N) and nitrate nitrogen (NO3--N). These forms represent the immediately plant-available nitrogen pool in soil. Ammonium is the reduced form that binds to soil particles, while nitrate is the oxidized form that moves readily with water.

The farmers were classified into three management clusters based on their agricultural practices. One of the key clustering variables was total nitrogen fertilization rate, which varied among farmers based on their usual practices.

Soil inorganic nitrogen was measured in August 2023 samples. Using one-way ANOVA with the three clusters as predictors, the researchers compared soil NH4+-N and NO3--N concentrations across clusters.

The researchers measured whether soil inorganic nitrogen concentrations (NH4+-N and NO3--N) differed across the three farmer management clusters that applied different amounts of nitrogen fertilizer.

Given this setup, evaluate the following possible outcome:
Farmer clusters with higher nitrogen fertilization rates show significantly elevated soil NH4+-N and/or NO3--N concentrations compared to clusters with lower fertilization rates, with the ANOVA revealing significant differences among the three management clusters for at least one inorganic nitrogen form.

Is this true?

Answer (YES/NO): NO